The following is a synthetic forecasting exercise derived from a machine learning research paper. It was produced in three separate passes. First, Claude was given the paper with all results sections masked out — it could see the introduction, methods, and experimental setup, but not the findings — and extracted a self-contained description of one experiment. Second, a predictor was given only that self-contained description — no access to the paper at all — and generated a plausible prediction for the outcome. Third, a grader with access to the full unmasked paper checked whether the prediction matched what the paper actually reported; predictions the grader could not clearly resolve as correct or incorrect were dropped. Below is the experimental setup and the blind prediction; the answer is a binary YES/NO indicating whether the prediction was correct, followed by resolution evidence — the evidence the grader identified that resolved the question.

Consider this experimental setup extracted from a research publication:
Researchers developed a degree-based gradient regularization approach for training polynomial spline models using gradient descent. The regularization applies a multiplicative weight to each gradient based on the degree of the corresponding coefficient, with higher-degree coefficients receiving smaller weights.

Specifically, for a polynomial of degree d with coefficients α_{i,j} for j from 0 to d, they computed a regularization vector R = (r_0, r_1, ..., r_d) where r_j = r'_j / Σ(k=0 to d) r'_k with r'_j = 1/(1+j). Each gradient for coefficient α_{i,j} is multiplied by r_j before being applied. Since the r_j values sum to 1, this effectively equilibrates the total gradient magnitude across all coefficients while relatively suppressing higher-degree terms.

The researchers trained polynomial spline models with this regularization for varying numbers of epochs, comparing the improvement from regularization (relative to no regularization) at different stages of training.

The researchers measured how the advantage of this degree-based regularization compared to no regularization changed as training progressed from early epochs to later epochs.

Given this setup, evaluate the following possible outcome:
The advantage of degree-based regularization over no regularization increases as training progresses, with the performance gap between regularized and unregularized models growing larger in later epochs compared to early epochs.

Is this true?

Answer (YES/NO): NO